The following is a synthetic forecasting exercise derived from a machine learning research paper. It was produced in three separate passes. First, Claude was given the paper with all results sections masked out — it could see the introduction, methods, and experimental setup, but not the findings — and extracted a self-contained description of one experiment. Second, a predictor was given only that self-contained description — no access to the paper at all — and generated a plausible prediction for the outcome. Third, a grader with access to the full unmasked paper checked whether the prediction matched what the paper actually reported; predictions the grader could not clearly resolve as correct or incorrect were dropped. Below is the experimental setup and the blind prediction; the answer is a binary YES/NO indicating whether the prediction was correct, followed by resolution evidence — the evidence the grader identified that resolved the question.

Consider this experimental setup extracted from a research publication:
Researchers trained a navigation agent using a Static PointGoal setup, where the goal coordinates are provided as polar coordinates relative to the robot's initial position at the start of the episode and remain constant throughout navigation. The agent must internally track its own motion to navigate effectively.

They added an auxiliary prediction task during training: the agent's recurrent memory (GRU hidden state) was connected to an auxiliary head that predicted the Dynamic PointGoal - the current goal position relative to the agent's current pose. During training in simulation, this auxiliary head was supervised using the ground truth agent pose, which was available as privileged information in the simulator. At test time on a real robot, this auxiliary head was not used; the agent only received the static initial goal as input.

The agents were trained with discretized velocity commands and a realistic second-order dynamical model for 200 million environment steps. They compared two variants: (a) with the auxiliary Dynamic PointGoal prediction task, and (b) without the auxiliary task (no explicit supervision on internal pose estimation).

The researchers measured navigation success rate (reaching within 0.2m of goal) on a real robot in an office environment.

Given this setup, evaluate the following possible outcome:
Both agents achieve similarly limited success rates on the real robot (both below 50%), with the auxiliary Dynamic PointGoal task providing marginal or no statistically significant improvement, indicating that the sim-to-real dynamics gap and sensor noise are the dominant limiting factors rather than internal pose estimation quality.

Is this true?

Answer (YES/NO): NO